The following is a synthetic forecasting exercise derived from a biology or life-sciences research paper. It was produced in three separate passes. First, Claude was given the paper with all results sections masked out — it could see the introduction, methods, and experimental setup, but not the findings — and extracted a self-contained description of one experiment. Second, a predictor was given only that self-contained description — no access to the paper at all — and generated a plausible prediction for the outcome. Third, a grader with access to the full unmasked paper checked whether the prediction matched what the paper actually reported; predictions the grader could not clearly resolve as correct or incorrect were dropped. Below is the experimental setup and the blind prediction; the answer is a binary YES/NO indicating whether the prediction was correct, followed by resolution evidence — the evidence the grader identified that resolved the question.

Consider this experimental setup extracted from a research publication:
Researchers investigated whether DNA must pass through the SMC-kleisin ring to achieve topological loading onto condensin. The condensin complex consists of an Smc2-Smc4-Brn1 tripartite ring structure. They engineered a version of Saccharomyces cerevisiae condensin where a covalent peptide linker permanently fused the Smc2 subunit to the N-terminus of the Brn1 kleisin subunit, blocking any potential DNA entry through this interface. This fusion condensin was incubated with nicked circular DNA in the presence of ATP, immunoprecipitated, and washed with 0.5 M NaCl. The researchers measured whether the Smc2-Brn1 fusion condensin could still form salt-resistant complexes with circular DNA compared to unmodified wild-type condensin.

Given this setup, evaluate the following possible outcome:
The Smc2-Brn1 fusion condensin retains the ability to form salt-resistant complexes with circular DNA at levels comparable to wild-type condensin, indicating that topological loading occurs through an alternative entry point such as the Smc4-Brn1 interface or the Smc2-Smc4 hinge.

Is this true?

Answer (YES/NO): NO